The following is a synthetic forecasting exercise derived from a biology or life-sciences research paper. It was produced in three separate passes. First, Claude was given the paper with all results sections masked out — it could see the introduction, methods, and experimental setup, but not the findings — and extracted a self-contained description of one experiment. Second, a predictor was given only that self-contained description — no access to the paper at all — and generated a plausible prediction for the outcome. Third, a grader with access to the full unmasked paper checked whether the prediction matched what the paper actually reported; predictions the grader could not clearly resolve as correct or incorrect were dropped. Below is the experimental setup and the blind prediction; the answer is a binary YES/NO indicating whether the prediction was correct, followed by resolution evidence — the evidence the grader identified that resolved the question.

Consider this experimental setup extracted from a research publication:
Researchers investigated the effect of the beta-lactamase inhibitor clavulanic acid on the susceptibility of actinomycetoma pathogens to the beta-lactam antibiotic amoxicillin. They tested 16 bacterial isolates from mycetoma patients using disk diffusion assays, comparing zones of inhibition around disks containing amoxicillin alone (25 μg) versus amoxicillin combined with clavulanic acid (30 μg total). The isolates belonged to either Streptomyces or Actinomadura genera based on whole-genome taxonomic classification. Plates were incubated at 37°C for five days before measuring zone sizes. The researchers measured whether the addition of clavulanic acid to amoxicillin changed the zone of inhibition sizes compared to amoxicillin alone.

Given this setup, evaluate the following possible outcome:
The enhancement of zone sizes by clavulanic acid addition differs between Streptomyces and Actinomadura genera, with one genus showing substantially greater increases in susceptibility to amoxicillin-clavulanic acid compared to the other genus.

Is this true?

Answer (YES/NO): YES